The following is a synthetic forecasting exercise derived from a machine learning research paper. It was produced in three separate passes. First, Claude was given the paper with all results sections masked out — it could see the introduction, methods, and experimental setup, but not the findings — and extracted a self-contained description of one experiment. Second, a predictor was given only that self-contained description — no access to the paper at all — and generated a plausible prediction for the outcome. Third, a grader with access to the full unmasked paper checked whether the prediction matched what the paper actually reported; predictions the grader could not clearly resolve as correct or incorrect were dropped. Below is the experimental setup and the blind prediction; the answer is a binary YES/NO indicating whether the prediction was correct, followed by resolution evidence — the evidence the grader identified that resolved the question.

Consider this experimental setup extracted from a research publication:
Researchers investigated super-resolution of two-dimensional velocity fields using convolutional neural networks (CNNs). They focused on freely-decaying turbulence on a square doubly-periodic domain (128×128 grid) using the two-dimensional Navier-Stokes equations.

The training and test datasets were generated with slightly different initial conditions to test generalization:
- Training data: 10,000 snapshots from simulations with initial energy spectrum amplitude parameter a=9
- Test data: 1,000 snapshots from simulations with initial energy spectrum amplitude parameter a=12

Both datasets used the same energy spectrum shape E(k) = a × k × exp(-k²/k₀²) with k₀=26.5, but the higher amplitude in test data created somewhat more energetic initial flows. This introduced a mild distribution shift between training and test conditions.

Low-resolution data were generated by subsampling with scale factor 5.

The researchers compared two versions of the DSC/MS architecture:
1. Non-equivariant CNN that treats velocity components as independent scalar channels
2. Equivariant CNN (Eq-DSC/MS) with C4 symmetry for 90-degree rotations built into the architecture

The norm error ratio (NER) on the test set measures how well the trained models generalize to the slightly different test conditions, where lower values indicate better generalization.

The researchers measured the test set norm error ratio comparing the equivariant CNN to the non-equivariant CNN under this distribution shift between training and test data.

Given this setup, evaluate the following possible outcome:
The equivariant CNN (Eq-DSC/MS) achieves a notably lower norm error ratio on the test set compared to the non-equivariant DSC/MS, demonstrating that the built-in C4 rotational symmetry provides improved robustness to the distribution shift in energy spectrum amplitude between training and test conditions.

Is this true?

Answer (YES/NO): NO